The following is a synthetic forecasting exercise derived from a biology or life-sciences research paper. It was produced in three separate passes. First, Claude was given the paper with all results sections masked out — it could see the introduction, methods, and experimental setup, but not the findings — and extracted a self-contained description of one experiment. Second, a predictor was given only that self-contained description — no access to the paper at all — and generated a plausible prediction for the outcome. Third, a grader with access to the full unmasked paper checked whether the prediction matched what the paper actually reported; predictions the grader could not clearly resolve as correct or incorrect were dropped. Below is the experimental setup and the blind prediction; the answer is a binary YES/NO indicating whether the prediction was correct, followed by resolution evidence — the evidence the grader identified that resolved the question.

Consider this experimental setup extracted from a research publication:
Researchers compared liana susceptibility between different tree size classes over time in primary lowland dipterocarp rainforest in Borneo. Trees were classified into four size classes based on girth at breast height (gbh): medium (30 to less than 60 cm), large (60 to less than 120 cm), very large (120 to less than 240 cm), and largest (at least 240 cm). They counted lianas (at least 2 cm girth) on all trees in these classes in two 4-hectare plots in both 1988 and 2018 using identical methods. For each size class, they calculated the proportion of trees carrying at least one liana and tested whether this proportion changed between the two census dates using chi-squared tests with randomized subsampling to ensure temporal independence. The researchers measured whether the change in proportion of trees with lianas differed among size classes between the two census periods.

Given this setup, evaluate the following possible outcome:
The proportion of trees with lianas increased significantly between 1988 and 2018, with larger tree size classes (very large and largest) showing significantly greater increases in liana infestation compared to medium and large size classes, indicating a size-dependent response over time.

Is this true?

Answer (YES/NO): NO